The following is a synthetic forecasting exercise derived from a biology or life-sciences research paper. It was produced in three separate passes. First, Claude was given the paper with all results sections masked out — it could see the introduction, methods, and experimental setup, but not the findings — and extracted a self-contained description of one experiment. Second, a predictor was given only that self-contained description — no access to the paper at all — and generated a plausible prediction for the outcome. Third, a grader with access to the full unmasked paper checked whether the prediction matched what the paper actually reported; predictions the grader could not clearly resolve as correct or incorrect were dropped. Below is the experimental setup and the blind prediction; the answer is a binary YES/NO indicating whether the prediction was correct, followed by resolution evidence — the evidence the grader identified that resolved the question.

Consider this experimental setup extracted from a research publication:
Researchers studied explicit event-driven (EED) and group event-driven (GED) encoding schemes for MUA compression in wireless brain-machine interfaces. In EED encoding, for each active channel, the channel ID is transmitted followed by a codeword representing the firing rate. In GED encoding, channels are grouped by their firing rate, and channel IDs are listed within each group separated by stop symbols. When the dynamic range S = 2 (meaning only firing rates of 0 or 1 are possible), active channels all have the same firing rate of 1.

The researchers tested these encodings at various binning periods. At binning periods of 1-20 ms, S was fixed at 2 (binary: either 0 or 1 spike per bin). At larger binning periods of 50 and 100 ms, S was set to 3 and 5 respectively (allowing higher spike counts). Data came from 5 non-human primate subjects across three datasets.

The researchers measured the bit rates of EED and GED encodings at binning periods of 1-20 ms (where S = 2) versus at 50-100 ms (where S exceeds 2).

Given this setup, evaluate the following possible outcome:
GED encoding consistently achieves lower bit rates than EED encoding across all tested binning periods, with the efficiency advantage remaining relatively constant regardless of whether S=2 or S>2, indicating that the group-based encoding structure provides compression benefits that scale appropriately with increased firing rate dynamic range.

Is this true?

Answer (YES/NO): NO